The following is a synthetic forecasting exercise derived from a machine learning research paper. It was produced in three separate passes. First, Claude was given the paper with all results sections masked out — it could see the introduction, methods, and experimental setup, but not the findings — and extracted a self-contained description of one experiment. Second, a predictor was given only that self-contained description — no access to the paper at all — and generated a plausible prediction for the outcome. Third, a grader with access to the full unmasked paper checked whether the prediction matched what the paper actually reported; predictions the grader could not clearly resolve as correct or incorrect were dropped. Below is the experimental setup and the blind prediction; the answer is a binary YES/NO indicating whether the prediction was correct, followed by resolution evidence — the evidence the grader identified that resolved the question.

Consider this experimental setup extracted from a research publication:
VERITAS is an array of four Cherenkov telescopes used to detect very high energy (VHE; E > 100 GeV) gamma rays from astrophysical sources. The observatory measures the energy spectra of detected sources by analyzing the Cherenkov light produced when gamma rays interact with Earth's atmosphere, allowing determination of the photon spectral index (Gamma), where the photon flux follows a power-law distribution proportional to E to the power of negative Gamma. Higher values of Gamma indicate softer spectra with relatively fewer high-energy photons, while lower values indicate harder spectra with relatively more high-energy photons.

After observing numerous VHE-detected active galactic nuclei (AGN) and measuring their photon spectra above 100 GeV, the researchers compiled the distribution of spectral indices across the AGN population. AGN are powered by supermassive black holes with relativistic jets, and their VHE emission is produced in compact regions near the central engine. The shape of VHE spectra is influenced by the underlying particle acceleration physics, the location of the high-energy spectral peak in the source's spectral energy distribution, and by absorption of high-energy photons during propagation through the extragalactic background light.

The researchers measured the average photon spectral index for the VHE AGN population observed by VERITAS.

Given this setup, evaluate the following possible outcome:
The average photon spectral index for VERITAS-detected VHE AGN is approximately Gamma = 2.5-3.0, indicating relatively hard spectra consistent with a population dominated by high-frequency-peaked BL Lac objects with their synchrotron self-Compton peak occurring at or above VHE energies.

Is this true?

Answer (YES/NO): NO